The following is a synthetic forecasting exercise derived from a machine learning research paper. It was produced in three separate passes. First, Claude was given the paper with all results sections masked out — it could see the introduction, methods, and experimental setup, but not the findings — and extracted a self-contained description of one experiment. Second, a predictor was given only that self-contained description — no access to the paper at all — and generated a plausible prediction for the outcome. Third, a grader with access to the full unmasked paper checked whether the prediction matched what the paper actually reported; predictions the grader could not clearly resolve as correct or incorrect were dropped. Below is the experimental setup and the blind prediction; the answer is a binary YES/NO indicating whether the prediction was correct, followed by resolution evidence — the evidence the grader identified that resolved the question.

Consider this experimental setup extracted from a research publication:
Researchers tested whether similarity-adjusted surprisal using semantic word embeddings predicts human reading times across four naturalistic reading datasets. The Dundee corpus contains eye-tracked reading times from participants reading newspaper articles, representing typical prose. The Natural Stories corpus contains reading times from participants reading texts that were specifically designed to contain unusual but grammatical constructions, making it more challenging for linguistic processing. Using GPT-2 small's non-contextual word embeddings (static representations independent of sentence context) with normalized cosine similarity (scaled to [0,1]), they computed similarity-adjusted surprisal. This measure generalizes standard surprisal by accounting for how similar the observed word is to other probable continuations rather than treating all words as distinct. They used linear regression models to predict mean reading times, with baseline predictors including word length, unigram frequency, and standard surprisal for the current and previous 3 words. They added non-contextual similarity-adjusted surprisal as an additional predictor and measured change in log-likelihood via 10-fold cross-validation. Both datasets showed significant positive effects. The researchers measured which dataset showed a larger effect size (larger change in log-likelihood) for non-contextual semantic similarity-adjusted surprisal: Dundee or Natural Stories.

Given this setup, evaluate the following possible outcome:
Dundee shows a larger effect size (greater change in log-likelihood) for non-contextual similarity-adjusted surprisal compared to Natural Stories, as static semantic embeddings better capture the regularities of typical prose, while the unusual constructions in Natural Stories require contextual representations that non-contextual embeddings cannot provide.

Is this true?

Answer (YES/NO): NO